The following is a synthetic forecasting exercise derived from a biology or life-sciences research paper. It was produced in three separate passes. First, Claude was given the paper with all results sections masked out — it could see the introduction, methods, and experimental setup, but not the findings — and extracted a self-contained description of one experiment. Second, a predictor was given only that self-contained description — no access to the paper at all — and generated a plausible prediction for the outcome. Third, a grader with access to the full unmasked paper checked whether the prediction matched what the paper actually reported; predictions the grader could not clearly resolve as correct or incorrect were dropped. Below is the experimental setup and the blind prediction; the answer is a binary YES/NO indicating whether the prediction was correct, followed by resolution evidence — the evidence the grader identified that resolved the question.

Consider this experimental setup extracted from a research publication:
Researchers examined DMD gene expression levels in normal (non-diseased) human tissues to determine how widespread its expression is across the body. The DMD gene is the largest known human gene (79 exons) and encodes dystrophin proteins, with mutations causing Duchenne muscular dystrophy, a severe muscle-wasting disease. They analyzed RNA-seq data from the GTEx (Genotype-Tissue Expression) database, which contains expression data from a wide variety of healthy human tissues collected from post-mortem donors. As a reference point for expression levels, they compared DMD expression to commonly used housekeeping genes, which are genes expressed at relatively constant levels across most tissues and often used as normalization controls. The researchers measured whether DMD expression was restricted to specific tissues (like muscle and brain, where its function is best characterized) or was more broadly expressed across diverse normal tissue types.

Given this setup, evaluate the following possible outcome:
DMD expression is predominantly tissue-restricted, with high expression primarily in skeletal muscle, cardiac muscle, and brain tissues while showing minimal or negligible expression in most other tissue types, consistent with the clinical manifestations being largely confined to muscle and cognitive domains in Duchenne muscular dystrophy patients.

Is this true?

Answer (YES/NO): NO